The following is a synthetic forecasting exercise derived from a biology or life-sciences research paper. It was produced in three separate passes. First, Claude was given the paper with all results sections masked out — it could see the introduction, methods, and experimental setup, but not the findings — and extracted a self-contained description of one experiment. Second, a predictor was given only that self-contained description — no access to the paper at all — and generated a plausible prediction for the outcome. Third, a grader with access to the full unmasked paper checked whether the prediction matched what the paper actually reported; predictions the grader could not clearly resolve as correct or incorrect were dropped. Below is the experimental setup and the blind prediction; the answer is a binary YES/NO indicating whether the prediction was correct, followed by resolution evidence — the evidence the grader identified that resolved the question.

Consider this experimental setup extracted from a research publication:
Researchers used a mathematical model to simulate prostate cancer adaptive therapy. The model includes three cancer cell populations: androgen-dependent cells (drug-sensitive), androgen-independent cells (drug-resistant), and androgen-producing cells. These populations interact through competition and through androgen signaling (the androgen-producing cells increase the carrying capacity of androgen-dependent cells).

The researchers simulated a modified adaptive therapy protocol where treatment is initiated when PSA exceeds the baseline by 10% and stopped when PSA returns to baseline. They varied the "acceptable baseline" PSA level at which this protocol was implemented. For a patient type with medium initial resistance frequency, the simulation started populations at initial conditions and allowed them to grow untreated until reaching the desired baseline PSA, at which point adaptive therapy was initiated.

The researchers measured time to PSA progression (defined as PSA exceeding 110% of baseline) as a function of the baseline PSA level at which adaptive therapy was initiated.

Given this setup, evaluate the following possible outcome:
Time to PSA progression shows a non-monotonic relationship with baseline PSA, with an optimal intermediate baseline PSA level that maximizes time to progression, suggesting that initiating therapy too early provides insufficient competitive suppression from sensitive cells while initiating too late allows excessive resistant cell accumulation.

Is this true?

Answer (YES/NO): NO